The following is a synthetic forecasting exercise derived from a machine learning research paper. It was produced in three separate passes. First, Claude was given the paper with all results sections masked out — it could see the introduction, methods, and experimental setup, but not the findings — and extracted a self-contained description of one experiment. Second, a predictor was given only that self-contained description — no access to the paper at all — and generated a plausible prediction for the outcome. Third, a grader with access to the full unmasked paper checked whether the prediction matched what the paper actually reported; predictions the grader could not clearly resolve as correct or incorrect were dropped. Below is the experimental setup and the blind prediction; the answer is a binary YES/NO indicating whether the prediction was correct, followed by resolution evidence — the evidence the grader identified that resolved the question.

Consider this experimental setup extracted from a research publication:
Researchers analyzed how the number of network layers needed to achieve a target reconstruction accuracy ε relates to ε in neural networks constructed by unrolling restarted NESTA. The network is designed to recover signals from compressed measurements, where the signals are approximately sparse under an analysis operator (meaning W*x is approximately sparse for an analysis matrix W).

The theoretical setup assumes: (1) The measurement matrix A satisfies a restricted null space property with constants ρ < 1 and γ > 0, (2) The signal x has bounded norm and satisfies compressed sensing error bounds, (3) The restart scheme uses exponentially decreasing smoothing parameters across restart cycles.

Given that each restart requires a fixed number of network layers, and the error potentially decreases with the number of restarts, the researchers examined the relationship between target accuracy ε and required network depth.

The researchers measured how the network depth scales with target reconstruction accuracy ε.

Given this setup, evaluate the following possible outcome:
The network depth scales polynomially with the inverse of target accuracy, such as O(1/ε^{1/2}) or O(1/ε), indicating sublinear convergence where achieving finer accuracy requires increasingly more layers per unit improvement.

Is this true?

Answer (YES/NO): NO